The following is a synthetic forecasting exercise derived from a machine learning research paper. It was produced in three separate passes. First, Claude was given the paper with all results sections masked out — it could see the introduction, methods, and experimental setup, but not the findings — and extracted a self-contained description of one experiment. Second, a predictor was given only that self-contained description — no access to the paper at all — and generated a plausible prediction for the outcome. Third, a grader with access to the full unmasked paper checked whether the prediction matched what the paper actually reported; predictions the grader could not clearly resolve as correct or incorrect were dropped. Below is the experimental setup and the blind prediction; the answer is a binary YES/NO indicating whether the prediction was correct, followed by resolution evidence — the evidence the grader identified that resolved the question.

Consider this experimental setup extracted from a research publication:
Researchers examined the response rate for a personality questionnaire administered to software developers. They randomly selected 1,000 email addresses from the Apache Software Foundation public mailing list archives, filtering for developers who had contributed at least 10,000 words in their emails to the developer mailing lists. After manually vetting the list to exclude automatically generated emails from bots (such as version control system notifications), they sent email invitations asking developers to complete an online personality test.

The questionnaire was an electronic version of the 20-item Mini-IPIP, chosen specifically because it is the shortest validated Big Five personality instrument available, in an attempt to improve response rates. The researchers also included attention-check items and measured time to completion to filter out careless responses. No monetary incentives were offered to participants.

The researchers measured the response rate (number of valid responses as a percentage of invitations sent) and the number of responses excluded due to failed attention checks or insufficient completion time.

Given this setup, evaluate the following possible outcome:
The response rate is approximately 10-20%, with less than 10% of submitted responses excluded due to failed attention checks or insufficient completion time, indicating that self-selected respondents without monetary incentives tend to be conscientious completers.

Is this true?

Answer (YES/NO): NO